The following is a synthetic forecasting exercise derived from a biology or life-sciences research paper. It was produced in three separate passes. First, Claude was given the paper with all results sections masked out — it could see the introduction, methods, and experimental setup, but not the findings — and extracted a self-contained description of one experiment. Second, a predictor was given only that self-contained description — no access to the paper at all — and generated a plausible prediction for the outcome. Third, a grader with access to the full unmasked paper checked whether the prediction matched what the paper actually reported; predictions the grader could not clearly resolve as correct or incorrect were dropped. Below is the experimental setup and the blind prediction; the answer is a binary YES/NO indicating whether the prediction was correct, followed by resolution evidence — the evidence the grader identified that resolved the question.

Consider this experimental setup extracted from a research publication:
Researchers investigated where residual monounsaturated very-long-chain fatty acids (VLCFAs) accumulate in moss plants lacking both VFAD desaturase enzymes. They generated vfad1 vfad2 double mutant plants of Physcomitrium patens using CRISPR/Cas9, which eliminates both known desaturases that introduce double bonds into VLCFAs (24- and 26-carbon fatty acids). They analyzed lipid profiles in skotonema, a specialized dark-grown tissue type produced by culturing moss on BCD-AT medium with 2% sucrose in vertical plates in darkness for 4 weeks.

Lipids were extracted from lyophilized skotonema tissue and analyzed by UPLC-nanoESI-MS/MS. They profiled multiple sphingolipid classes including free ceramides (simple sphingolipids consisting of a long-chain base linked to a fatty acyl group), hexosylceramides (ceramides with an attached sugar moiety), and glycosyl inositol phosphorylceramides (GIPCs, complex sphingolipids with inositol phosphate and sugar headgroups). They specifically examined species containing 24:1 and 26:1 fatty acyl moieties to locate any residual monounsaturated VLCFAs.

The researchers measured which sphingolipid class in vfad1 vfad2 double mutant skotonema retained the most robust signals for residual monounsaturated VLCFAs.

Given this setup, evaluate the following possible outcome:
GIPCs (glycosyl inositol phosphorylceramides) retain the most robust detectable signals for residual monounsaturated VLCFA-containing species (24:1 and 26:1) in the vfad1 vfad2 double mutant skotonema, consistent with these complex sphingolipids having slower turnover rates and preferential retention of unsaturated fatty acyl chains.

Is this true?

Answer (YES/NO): NO